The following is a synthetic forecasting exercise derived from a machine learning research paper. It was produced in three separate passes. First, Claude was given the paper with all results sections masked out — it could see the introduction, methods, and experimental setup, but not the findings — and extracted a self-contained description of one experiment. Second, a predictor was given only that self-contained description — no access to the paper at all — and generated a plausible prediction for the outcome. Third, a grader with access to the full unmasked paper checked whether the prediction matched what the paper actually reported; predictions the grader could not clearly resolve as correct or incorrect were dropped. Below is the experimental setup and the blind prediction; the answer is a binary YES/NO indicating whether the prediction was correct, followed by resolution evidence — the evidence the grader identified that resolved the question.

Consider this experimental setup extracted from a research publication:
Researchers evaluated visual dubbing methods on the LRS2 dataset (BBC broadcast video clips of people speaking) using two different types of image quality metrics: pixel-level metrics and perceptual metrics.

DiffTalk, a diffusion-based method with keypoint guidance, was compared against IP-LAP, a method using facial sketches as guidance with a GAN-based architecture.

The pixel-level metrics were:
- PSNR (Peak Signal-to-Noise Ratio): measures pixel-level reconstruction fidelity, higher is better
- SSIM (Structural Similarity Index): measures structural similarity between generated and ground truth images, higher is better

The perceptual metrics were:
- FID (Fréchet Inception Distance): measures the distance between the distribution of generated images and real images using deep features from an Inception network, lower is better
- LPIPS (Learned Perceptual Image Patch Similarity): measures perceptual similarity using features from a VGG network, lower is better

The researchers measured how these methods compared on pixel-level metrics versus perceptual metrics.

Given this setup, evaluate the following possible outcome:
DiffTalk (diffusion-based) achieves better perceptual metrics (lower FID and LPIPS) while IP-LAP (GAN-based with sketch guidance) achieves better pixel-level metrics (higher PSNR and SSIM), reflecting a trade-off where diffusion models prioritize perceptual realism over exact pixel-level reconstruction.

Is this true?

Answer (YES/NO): NO